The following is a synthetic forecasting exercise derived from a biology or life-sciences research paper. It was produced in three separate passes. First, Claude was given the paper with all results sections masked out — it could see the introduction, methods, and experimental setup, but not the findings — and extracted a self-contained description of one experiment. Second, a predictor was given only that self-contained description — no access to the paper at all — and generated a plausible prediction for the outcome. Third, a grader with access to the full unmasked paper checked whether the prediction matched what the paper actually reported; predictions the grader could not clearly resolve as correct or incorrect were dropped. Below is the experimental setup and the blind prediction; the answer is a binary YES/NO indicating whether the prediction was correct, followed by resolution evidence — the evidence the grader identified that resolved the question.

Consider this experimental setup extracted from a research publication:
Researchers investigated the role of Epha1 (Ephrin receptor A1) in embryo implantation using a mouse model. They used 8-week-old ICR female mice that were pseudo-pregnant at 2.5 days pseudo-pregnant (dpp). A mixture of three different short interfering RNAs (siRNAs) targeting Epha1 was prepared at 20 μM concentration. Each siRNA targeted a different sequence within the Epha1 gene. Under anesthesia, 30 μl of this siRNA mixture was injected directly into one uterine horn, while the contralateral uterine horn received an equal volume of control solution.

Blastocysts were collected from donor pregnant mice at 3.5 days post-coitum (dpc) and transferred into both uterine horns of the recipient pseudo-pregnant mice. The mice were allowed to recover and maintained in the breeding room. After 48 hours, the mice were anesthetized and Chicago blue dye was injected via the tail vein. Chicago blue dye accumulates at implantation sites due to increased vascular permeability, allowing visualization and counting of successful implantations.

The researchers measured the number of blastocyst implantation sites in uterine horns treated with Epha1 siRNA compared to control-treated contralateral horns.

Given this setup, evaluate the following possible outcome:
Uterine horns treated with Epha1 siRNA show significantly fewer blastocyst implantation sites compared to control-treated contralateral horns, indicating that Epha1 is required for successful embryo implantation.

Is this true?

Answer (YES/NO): YES